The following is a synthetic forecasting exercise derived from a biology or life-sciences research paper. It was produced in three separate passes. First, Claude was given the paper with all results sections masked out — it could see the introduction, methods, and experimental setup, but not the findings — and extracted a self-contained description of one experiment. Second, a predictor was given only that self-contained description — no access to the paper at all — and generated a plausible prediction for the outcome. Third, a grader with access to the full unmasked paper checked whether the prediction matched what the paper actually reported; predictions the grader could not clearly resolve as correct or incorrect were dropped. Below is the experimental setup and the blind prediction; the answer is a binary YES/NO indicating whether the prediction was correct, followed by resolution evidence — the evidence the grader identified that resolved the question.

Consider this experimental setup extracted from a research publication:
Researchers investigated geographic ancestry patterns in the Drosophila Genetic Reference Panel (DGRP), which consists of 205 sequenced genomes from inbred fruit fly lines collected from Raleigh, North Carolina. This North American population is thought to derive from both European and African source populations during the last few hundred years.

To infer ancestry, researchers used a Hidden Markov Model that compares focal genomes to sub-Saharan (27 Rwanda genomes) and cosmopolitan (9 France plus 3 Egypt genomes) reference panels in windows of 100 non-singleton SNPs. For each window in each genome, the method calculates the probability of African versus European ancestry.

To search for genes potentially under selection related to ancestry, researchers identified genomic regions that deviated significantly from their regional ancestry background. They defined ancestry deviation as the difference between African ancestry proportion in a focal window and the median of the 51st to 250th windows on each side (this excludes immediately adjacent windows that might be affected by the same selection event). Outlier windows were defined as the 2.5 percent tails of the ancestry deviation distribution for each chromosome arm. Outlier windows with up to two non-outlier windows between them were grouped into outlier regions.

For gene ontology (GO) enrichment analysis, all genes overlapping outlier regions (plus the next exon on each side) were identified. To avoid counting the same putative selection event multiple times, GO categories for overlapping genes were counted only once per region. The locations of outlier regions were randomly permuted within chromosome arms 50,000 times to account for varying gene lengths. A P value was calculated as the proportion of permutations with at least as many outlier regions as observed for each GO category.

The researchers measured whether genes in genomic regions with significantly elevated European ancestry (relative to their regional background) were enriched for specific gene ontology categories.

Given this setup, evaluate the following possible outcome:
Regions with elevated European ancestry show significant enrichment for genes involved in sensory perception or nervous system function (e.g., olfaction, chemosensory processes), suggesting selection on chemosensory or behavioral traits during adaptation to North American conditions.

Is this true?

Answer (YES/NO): NO